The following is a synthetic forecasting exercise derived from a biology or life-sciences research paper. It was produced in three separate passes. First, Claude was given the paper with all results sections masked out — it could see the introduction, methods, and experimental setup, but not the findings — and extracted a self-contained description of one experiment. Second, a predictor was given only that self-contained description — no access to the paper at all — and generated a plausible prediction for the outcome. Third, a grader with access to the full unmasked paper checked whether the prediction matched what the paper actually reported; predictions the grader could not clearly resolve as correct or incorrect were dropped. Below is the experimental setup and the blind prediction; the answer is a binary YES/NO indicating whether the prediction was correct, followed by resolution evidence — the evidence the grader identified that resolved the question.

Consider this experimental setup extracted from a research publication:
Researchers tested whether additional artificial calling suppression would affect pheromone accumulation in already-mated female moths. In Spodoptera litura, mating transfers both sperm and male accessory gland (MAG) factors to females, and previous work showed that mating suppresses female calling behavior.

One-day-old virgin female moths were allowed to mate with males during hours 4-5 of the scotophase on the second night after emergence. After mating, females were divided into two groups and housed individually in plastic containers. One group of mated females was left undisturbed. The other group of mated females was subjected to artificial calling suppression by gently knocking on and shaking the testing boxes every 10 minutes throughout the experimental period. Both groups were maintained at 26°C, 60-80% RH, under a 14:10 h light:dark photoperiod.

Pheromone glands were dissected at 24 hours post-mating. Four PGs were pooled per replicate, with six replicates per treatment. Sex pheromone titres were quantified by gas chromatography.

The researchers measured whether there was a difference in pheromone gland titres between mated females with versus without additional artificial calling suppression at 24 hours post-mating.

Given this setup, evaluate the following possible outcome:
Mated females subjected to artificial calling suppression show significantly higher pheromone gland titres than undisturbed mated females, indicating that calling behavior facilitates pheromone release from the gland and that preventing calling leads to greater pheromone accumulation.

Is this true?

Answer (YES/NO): NO